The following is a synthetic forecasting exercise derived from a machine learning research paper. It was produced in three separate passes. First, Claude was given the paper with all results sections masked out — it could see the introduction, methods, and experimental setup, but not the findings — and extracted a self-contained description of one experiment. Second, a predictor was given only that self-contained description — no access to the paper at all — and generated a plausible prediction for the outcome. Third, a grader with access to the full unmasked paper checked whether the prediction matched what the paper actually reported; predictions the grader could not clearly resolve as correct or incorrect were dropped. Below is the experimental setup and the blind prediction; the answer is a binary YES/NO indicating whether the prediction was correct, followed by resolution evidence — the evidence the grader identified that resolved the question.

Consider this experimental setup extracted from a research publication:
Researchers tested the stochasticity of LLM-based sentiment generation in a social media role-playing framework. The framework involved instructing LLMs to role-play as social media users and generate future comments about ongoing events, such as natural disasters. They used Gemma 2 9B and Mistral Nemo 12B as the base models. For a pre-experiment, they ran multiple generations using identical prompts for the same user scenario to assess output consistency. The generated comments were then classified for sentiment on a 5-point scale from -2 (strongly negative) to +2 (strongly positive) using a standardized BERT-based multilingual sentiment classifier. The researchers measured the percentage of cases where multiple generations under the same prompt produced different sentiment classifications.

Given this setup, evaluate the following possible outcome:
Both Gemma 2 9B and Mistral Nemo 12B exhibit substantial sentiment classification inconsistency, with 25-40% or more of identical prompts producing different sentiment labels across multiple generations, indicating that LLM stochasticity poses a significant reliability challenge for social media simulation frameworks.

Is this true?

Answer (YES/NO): NO